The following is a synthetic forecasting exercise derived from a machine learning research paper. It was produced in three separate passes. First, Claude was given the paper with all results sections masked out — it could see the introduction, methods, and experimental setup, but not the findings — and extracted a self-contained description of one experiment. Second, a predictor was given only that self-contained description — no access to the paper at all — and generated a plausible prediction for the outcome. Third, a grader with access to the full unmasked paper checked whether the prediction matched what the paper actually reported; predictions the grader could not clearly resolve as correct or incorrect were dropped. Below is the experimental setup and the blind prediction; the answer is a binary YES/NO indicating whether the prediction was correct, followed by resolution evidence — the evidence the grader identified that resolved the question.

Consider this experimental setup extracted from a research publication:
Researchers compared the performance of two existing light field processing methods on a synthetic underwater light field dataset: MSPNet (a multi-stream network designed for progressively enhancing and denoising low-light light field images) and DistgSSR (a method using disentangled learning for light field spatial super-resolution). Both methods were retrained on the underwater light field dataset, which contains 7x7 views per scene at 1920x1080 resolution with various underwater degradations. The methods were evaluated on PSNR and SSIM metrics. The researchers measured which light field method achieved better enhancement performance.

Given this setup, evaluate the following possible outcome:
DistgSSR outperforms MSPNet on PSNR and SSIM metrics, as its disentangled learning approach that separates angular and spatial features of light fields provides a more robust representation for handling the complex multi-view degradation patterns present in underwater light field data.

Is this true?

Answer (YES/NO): NO